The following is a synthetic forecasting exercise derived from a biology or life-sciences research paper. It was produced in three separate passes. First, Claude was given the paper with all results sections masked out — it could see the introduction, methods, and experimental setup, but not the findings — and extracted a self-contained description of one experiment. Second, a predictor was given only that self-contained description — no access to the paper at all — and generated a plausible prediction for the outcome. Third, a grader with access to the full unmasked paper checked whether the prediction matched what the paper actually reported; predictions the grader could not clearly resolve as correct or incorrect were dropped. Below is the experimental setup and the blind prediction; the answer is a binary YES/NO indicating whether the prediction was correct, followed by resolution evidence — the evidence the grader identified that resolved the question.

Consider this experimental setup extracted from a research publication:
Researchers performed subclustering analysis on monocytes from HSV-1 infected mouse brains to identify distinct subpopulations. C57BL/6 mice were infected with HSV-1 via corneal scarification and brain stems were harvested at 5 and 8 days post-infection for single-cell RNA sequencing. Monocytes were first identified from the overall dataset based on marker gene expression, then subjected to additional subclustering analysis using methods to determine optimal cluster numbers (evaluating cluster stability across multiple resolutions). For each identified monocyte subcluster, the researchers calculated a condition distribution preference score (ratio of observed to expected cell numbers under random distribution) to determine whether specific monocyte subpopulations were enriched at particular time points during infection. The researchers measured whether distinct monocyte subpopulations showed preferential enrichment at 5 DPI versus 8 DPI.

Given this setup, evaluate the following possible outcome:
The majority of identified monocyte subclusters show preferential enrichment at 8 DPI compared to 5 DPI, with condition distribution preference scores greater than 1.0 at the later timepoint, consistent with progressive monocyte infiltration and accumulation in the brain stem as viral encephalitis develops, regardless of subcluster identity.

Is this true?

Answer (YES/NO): NO